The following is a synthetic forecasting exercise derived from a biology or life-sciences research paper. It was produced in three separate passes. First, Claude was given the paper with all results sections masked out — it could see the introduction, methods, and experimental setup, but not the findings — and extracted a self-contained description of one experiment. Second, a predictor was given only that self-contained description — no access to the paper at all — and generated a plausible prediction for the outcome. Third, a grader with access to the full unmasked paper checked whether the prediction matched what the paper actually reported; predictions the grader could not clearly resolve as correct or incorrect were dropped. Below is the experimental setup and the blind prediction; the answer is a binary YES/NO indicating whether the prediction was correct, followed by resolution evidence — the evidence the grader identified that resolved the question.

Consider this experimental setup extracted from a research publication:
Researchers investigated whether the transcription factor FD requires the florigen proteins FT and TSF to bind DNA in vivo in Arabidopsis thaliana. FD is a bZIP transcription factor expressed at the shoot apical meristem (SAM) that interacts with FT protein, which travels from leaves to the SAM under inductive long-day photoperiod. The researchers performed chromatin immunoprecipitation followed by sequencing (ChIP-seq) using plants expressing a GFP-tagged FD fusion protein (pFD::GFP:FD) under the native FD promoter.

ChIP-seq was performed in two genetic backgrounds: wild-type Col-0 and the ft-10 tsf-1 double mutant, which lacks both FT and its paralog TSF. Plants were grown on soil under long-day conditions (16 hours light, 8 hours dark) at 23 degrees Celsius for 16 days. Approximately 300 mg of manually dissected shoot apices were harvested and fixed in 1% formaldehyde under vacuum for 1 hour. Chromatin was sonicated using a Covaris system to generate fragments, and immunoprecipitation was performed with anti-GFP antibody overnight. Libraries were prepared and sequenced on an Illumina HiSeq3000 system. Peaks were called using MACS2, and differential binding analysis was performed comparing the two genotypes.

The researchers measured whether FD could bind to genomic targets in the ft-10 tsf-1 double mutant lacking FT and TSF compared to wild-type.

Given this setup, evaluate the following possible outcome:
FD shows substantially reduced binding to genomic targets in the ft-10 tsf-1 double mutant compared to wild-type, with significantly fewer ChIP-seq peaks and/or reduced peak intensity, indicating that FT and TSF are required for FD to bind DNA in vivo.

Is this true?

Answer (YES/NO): NO